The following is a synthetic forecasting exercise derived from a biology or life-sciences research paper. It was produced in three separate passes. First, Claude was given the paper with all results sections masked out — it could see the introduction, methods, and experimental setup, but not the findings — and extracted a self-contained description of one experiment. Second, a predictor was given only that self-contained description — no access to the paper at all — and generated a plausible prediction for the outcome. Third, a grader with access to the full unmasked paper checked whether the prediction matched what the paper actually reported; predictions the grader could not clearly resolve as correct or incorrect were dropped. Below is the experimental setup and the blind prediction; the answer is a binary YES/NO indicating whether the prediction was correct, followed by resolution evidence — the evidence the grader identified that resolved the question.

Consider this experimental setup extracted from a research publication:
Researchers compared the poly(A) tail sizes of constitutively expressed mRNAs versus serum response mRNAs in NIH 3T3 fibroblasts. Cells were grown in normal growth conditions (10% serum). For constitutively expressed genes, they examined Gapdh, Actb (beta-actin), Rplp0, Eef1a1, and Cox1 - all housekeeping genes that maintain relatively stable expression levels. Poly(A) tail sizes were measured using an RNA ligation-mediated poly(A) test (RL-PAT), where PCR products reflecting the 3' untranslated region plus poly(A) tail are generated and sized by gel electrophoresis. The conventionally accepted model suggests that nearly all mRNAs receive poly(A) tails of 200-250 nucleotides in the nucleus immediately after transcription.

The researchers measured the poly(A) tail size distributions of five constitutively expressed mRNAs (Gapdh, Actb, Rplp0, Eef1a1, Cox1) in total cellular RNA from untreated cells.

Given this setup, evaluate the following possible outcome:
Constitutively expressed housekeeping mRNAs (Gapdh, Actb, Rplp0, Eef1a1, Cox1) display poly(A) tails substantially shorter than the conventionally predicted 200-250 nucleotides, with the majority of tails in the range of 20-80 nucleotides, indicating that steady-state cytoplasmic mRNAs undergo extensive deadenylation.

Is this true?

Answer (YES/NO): NO